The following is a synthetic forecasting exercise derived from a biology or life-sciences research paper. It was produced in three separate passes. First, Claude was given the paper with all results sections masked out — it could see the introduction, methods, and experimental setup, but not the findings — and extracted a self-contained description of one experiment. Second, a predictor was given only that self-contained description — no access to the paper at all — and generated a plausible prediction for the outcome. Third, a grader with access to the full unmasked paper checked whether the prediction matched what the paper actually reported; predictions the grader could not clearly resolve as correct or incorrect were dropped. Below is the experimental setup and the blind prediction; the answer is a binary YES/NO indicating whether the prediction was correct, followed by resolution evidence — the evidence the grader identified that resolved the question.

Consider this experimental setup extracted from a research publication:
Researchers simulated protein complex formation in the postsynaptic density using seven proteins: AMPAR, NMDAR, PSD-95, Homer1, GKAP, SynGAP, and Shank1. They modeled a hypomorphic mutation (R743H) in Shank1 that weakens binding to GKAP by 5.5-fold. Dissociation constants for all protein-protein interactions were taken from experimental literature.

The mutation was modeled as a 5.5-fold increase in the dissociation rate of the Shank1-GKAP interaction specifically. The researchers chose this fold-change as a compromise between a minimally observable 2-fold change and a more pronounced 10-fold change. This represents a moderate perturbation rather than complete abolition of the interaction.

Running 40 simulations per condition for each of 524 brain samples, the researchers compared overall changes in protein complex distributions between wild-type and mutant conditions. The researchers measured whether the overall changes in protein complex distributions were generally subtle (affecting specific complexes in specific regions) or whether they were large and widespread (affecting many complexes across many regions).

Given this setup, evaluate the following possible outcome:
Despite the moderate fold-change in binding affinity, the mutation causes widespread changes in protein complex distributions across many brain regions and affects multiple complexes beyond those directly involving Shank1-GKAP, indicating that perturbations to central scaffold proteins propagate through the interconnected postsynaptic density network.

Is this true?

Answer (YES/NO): NO